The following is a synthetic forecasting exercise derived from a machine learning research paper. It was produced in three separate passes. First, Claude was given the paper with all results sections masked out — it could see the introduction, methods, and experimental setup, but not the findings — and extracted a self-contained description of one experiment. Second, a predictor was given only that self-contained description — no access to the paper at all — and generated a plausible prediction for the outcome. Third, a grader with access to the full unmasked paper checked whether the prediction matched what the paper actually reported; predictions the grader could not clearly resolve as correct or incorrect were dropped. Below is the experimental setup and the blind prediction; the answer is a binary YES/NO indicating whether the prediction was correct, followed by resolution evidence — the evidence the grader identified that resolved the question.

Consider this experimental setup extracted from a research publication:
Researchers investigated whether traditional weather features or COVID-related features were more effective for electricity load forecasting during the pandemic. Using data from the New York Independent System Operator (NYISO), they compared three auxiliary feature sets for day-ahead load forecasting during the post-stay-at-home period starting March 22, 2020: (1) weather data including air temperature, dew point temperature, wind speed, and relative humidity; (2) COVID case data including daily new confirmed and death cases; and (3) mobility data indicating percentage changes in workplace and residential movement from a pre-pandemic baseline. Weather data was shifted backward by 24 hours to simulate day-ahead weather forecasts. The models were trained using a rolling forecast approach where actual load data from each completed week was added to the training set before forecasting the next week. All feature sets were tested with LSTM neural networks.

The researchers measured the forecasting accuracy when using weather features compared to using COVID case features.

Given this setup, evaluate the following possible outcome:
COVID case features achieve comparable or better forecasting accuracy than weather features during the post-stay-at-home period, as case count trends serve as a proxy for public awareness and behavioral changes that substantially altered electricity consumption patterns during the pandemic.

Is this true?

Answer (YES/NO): NO